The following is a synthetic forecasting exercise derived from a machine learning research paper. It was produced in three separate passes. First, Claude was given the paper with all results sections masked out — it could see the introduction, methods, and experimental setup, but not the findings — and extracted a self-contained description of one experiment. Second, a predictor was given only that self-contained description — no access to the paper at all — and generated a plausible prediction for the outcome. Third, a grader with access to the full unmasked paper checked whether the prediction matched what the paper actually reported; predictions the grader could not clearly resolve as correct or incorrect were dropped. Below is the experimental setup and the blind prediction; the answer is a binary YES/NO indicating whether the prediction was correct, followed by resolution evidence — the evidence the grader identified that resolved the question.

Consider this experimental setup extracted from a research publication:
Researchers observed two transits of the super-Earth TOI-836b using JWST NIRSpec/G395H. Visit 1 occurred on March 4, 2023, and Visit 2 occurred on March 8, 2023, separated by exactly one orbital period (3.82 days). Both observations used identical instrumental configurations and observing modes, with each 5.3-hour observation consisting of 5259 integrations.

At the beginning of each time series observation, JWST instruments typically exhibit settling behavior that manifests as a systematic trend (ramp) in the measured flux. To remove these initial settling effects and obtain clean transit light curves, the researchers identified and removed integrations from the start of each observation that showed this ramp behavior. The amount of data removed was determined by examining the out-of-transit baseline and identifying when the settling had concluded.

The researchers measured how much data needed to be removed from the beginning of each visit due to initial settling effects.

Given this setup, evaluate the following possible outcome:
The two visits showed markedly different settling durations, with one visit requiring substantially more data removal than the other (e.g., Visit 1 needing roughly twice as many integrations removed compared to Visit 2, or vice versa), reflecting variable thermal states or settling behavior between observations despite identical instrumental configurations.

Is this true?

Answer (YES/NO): NO